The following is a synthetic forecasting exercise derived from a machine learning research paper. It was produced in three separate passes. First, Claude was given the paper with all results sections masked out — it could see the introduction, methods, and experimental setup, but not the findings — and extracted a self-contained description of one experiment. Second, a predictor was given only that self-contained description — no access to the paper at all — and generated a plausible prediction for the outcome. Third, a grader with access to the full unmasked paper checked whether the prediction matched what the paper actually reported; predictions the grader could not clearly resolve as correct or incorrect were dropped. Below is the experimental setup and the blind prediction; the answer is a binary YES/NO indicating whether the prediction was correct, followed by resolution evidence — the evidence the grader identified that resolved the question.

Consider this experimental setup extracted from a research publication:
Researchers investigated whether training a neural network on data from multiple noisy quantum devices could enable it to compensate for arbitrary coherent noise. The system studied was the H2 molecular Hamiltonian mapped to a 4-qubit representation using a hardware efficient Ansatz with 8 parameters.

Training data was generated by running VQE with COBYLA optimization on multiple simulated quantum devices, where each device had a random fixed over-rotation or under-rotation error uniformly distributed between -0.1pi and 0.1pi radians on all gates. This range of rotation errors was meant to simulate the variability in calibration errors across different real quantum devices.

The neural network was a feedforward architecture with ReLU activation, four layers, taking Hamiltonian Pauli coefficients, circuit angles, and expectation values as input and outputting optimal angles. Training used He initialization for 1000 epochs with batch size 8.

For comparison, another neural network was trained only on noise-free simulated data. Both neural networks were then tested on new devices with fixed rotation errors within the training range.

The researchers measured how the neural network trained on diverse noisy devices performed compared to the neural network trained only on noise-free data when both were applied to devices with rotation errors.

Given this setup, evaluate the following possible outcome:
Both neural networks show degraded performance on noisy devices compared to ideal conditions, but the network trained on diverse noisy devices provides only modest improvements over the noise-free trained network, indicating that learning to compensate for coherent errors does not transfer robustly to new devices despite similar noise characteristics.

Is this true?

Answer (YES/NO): NO